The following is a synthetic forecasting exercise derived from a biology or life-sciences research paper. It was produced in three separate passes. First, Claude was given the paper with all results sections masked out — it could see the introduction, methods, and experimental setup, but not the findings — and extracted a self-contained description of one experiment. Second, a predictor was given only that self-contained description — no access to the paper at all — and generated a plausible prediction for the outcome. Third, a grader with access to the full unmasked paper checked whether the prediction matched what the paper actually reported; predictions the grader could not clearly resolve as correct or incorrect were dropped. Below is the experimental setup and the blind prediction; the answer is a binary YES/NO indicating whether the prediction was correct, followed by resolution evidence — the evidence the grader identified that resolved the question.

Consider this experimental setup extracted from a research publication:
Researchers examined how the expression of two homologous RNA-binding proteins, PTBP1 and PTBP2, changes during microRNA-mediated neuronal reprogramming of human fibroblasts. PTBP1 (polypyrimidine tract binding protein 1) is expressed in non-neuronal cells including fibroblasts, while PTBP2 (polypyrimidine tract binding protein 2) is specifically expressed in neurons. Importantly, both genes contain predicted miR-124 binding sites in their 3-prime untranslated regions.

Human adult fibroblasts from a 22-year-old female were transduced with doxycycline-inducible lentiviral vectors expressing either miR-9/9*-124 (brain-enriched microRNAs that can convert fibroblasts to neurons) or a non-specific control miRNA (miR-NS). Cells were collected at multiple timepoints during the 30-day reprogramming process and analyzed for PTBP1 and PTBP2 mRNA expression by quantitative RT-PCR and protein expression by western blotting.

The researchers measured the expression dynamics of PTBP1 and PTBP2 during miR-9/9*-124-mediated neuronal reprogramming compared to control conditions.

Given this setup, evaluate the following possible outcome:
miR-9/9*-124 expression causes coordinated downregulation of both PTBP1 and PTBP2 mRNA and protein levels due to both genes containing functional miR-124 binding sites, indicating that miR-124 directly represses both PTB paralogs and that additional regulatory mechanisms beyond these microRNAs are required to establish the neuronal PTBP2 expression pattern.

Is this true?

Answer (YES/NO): NO